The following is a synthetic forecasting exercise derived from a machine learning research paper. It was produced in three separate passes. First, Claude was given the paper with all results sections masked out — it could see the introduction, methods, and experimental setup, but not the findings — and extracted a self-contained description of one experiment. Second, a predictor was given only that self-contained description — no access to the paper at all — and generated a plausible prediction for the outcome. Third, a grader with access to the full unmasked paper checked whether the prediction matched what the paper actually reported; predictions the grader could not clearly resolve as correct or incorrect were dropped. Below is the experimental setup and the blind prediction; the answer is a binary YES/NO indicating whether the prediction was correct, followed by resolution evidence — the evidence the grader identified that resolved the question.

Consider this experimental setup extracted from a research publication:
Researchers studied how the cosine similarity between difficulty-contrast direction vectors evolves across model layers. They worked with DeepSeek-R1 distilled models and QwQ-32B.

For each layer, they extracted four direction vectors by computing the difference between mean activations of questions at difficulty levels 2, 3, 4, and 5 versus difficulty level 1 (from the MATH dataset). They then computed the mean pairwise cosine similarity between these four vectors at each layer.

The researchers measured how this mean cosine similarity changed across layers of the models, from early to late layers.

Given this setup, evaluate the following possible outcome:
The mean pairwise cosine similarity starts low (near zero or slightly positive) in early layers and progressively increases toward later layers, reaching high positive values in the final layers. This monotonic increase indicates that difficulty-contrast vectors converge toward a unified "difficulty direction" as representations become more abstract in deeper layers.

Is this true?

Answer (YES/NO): NO